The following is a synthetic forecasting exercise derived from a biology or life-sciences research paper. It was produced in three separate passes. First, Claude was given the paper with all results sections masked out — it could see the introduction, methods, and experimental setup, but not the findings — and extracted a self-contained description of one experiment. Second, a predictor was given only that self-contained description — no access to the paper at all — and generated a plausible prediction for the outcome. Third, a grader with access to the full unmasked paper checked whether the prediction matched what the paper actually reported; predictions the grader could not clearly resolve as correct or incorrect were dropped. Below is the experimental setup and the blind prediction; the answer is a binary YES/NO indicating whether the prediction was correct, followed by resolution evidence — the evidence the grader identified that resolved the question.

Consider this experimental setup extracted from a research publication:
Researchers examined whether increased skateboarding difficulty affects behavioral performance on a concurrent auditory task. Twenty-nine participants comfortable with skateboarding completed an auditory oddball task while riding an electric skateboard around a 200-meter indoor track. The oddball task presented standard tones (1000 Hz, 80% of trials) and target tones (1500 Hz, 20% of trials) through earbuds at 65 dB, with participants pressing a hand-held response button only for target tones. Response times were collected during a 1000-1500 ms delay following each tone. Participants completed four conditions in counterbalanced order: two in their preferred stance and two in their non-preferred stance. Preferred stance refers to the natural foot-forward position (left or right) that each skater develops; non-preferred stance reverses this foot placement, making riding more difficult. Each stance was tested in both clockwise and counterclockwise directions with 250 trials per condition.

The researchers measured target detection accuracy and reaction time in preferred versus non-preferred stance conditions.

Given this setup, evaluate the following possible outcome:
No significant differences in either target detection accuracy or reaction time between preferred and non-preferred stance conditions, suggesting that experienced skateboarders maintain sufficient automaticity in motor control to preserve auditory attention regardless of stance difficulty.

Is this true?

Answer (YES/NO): YES